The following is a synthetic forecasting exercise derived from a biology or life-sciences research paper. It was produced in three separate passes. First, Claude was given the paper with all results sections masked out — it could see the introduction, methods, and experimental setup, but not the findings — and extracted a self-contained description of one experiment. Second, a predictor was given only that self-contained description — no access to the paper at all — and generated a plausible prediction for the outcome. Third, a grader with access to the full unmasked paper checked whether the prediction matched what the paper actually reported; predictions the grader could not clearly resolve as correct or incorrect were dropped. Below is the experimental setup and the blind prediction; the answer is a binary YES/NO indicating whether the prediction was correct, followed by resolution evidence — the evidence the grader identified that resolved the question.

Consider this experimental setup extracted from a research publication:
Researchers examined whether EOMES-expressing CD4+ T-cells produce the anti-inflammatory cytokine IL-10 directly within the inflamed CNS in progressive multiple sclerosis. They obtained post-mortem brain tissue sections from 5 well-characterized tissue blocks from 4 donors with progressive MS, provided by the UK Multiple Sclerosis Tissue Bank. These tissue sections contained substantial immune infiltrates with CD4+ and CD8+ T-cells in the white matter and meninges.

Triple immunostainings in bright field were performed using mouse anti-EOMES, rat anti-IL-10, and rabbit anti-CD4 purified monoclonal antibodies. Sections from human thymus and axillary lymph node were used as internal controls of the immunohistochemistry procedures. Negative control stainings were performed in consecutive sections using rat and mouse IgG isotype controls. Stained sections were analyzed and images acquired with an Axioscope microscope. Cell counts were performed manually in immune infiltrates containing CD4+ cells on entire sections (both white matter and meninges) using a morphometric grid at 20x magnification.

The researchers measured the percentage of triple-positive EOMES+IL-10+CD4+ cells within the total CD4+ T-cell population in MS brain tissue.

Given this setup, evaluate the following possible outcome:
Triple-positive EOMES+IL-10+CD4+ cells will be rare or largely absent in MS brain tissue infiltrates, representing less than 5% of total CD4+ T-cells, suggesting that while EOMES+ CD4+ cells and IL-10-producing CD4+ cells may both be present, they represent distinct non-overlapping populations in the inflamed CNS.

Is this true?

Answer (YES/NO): NO